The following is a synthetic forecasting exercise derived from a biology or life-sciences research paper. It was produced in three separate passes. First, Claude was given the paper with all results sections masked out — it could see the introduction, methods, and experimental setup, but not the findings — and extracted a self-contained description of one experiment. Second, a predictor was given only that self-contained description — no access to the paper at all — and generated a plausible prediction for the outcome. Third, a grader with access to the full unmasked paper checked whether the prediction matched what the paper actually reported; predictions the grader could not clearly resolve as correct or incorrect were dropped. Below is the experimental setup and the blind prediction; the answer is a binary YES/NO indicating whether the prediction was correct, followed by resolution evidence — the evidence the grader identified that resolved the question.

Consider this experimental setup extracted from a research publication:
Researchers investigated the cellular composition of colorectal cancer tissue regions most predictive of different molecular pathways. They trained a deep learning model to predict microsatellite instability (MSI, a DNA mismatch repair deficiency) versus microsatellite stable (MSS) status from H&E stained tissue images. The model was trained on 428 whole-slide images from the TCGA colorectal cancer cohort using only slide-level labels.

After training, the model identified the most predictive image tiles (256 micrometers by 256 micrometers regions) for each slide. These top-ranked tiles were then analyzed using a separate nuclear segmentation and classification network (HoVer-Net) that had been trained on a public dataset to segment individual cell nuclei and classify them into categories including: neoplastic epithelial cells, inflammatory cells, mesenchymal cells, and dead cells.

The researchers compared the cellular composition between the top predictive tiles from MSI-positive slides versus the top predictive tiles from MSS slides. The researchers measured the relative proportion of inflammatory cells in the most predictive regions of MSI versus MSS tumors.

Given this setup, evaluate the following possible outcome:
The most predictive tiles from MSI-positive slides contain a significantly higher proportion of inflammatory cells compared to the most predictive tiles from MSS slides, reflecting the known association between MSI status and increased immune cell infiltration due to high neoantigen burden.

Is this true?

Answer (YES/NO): YES